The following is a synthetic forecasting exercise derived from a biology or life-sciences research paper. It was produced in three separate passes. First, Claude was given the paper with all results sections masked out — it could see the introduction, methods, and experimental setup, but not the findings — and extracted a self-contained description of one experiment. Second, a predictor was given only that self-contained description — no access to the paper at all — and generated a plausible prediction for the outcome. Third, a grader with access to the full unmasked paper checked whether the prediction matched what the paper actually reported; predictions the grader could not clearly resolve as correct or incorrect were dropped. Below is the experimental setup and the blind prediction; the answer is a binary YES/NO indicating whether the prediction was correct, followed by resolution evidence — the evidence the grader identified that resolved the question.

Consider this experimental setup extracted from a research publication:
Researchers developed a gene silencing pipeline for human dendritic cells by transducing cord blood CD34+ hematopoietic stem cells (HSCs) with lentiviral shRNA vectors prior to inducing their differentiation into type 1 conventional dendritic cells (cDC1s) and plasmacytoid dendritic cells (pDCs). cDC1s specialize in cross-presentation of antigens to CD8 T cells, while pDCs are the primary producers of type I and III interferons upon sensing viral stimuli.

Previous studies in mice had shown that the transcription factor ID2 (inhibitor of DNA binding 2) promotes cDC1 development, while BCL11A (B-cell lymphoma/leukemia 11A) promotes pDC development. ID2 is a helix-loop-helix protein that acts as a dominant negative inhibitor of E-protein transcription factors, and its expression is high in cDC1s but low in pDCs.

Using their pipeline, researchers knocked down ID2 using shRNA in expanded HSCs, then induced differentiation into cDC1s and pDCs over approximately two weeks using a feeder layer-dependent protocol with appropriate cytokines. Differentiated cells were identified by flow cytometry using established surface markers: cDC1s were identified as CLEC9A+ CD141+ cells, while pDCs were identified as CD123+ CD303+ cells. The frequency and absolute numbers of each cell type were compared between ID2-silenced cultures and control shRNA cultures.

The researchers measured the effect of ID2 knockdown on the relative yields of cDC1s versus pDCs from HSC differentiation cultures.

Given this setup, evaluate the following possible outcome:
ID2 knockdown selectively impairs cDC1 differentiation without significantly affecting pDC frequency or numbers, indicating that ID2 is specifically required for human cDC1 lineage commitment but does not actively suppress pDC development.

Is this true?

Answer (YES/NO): NO